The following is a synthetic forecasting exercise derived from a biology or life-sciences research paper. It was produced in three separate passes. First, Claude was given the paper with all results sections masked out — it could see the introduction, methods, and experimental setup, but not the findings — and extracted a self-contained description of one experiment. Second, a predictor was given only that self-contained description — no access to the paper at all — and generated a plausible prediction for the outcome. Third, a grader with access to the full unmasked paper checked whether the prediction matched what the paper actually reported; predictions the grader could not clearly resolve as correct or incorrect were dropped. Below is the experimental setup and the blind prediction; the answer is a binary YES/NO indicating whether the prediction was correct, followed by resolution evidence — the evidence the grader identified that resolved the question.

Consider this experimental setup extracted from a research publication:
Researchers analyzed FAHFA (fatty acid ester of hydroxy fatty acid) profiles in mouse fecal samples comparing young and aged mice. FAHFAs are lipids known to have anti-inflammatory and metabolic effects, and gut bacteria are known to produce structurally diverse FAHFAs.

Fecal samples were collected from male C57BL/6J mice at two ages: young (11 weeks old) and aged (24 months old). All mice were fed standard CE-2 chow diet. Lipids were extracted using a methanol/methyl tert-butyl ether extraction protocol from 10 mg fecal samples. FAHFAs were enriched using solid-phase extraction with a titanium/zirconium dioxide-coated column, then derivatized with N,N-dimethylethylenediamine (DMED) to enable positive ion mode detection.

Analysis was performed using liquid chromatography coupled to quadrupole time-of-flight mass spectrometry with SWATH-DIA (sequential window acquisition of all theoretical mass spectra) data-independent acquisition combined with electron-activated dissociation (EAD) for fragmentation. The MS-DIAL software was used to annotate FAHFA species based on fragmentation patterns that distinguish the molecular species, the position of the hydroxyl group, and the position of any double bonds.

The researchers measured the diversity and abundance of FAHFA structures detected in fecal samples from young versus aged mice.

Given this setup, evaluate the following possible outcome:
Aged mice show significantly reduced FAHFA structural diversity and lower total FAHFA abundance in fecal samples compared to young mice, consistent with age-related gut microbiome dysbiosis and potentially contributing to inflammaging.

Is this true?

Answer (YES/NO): NO